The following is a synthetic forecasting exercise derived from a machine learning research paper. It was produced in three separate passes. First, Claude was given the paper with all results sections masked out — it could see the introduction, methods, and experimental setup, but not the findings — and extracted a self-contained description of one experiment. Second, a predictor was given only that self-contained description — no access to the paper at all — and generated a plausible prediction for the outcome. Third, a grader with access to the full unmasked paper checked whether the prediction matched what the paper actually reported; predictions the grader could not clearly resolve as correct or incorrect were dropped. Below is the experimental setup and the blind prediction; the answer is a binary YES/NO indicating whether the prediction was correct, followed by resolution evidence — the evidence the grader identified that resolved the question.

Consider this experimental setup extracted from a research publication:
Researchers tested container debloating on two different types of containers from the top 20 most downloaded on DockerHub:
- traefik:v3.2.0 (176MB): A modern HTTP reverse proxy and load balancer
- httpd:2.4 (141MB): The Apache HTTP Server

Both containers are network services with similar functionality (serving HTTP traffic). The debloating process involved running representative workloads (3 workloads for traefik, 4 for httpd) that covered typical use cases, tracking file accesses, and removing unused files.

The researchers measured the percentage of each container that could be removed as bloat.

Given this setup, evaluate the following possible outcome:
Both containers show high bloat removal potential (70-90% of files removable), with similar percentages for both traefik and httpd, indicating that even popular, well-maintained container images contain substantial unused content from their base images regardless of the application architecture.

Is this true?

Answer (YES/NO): NO